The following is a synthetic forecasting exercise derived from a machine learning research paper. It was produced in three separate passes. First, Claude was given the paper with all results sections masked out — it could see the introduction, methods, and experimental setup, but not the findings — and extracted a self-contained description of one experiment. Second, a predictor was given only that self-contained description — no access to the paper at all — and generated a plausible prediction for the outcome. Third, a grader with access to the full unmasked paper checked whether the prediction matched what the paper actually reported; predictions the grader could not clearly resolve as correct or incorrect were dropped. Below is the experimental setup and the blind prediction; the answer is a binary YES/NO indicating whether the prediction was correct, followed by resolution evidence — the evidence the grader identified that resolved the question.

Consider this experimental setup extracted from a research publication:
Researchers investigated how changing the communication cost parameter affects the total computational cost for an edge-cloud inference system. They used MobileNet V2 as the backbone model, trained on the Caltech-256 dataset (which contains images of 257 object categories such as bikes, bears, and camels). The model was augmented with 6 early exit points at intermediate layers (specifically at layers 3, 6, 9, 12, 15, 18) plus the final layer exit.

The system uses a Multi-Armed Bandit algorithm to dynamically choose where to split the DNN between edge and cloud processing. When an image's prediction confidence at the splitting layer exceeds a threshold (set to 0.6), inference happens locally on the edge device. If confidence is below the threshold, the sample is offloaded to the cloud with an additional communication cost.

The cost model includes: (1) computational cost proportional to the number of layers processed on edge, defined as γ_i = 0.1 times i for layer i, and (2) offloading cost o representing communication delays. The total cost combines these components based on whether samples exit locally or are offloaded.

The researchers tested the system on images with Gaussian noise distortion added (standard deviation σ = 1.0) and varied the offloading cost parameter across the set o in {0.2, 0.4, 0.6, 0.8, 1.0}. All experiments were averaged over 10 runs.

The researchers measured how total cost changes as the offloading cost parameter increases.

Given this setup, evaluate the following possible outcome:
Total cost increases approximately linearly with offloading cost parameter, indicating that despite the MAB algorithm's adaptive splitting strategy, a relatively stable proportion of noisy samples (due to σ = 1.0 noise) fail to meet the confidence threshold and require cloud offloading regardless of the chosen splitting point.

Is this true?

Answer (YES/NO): YES